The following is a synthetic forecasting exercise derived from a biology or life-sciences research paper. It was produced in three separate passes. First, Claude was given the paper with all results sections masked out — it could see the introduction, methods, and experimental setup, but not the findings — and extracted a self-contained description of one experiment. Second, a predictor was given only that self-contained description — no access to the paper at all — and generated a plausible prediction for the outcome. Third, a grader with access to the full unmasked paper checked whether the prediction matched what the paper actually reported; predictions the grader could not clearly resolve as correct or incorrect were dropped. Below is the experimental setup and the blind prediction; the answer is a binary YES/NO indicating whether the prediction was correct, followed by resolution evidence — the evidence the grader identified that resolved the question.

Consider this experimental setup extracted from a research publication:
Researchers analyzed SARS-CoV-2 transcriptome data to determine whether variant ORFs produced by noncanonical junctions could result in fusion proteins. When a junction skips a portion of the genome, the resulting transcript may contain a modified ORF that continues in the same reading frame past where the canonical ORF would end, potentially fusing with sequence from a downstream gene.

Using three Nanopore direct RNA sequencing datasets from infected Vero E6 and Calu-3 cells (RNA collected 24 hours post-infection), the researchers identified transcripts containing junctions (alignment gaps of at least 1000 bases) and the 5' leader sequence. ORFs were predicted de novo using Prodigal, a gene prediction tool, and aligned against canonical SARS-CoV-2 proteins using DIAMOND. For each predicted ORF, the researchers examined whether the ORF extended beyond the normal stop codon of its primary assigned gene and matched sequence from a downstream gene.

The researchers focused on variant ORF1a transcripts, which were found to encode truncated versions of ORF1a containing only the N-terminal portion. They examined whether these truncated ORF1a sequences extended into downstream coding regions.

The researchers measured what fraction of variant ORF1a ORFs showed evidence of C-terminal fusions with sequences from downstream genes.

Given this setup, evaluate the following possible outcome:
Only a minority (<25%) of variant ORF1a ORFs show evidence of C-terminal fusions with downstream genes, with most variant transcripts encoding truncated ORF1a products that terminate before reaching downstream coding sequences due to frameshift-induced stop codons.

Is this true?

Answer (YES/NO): NO